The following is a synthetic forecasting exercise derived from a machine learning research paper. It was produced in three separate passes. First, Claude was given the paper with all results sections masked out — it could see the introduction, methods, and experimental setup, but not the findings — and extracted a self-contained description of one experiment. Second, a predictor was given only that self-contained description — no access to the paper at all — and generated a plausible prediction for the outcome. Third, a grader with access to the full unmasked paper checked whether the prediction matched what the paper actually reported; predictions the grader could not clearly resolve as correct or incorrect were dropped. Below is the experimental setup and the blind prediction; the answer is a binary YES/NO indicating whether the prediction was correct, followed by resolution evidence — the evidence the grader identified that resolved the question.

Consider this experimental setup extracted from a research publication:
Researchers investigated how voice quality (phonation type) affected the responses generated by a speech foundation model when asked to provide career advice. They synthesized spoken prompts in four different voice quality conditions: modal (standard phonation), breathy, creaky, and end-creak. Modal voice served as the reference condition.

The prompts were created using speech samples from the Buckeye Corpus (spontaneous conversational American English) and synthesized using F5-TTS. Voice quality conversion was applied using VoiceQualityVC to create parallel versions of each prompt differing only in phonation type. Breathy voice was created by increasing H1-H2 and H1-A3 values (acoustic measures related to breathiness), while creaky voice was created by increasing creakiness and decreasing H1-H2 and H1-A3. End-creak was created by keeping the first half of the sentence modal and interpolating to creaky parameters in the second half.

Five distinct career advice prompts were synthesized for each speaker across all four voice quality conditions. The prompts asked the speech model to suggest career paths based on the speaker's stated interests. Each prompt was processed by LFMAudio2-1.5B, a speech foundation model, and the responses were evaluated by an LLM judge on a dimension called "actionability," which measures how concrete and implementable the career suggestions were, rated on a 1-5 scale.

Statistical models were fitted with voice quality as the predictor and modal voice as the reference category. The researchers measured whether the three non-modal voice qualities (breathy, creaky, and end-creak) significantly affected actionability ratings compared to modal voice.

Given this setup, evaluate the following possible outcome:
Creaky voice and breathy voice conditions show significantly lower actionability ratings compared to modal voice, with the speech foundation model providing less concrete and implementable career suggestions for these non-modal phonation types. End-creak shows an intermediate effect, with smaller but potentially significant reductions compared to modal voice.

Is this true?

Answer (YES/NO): NO